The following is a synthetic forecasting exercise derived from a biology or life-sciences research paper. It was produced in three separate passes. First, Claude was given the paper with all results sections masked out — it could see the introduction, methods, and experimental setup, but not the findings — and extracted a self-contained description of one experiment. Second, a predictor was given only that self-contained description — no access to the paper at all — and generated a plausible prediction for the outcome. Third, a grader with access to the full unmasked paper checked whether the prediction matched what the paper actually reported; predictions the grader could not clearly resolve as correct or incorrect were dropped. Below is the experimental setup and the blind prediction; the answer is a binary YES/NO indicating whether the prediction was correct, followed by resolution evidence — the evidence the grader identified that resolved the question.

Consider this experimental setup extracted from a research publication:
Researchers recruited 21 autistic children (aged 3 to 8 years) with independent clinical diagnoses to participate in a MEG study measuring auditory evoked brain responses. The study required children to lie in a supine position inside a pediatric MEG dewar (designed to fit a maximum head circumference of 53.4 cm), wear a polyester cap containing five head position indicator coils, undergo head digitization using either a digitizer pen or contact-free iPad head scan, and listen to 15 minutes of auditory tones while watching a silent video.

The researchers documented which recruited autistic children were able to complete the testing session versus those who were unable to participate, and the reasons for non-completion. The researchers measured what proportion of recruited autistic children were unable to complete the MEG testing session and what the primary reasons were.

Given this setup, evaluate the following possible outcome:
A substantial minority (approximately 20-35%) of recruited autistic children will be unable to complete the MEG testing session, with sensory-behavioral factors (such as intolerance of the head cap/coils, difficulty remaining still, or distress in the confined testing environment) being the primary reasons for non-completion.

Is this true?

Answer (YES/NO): NO